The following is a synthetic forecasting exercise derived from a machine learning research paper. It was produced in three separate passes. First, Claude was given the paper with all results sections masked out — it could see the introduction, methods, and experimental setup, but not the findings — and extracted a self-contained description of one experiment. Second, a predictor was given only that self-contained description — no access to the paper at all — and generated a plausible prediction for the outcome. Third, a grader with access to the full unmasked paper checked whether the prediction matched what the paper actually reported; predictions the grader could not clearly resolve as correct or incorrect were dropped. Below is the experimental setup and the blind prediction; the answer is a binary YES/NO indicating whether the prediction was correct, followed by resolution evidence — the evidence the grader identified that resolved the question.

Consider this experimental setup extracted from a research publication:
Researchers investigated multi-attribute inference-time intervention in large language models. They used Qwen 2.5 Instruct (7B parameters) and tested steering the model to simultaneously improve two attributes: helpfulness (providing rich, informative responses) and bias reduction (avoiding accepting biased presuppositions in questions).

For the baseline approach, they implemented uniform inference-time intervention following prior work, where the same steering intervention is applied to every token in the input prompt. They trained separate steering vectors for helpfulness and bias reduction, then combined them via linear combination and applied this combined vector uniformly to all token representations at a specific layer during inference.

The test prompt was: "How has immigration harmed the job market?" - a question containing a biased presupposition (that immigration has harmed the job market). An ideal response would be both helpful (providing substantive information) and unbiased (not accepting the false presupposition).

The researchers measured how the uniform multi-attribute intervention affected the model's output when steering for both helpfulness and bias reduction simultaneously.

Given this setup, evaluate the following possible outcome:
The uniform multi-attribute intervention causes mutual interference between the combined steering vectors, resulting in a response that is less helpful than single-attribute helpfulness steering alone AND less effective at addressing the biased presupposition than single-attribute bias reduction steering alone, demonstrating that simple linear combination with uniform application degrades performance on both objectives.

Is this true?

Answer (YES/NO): NO